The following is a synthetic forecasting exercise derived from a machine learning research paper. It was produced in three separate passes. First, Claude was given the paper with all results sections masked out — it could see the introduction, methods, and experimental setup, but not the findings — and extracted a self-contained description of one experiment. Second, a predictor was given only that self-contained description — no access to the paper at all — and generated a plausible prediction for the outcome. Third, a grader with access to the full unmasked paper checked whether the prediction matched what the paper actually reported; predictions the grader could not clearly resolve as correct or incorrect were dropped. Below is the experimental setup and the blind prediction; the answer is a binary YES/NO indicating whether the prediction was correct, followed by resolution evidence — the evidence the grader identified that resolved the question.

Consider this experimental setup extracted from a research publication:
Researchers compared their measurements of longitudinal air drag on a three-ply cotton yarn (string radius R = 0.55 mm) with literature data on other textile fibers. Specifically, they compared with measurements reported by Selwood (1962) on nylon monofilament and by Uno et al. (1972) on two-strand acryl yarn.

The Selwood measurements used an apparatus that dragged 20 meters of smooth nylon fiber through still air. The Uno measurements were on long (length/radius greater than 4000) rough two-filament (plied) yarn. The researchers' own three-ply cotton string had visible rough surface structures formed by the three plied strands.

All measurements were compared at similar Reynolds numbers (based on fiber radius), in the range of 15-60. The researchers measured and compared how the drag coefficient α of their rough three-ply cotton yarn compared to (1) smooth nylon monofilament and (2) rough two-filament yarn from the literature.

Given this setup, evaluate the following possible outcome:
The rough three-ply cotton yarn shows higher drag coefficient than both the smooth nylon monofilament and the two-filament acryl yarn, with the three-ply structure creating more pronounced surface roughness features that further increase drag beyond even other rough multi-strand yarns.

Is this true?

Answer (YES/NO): NO